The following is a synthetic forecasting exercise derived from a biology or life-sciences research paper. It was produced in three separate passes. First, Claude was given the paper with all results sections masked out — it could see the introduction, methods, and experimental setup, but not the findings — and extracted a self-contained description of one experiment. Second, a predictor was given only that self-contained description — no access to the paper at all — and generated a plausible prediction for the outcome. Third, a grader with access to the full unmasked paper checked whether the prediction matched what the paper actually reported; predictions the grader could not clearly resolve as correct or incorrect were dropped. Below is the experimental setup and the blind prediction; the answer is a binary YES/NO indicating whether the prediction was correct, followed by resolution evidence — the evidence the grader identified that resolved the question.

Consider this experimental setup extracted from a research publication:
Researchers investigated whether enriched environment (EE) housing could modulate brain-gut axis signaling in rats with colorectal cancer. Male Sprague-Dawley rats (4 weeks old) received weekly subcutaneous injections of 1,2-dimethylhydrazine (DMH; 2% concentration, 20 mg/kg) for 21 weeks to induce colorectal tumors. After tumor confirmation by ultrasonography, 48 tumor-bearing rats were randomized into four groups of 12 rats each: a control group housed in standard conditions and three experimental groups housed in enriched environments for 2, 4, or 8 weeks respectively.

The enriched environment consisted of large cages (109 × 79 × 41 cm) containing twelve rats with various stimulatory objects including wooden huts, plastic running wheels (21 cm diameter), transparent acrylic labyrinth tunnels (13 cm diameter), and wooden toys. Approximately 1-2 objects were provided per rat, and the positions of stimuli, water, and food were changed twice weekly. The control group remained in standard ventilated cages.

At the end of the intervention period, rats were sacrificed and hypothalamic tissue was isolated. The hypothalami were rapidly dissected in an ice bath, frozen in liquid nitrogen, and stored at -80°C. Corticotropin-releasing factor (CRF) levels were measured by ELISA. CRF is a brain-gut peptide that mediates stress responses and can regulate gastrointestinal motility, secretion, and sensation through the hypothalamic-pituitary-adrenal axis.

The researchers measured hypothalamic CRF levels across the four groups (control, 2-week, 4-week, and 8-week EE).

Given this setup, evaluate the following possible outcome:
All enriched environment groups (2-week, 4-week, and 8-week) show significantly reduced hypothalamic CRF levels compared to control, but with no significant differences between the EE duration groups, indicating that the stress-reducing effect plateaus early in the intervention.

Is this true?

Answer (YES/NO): NO